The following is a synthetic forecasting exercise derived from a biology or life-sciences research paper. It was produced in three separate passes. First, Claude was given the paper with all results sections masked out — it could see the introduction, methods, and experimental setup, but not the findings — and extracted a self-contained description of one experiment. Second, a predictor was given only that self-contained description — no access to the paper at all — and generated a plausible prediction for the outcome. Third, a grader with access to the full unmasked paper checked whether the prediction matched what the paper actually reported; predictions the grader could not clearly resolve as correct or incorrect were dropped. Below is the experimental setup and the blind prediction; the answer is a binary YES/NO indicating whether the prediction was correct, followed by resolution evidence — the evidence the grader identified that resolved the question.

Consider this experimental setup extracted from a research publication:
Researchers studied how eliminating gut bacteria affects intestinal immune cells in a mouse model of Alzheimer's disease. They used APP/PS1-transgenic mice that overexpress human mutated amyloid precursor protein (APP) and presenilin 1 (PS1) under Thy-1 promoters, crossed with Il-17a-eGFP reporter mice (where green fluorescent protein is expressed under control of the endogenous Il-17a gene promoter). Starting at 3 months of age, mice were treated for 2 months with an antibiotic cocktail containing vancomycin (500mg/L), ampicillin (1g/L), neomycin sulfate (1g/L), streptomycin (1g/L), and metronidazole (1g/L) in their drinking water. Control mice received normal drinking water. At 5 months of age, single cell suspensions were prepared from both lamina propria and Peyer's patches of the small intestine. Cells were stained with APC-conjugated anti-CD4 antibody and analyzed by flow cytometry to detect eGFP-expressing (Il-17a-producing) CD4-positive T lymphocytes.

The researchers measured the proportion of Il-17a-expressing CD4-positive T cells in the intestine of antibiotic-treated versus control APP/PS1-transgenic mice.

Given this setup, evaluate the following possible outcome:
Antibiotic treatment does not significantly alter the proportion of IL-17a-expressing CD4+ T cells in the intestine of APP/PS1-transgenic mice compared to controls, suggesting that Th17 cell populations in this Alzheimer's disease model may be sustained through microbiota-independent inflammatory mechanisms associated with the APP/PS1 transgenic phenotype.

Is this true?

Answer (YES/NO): NO